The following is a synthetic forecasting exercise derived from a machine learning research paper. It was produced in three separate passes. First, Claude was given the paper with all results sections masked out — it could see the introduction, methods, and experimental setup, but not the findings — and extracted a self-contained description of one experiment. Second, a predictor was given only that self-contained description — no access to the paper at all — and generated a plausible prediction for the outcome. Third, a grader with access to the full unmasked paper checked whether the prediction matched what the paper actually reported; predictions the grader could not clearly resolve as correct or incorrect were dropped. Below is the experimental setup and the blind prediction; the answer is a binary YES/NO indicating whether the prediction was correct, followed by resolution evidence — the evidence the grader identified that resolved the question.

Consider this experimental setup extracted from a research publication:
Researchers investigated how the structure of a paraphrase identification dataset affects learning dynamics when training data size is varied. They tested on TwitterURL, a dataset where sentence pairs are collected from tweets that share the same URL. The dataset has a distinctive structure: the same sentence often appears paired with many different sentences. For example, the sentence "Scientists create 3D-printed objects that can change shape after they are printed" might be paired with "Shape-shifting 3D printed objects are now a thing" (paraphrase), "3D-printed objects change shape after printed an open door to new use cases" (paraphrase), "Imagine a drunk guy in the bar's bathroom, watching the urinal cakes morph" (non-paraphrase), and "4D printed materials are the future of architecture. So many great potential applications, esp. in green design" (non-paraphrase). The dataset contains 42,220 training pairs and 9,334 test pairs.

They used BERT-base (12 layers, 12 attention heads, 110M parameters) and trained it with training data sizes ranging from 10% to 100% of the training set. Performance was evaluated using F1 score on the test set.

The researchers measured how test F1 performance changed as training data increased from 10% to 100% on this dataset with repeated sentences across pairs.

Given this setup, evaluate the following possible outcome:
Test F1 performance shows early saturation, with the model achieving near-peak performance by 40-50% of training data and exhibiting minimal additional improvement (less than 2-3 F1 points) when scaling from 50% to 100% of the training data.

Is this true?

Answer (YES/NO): NO